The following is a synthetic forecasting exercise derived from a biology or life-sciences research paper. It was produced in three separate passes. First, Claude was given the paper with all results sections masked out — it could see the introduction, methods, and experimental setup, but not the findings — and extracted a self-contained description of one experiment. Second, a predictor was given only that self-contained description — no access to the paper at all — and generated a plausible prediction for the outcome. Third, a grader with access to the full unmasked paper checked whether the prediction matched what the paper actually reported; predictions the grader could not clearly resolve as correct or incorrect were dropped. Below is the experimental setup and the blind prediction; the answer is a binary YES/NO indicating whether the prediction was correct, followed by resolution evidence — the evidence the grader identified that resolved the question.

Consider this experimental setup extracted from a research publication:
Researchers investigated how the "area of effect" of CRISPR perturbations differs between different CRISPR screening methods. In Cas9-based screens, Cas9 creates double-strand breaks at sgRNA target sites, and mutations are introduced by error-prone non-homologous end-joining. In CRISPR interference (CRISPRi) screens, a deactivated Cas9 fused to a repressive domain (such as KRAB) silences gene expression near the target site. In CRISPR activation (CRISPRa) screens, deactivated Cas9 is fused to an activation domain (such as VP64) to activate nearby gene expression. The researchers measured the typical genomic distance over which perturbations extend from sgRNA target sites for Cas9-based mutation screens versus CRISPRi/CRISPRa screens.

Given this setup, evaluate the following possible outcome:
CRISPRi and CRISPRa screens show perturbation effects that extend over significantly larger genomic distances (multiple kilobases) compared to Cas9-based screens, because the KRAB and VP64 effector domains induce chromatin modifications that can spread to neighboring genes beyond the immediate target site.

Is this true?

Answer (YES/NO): NO